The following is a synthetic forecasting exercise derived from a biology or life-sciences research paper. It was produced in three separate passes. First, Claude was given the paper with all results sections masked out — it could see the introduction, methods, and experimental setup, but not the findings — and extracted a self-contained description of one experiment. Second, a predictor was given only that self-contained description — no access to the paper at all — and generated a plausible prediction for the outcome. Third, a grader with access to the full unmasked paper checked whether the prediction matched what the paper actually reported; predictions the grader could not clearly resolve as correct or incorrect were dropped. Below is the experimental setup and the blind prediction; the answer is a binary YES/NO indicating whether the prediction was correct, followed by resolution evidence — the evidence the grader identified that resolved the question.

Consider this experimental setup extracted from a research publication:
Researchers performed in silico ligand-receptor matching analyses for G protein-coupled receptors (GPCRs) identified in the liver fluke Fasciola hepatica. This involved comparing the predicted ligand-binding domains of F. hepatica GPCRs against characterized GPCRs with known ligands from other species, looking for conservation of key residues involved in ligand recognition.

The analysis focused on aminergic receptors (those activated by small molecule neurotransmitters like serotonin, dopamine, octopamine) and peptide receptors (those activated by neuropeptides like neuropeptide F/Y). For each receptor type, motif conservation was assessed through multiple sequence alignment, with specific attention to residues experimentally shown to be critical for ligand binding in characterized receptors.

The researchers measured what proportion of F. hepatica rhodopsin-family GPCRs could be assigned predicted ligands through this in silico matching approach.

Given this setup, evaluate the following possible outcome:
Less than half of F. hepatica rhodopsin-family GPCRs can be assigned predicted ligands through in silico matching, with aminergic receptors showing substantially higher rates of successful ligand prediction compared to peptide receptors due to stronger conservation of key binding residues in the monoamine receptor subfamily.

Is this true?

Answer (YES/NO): YES